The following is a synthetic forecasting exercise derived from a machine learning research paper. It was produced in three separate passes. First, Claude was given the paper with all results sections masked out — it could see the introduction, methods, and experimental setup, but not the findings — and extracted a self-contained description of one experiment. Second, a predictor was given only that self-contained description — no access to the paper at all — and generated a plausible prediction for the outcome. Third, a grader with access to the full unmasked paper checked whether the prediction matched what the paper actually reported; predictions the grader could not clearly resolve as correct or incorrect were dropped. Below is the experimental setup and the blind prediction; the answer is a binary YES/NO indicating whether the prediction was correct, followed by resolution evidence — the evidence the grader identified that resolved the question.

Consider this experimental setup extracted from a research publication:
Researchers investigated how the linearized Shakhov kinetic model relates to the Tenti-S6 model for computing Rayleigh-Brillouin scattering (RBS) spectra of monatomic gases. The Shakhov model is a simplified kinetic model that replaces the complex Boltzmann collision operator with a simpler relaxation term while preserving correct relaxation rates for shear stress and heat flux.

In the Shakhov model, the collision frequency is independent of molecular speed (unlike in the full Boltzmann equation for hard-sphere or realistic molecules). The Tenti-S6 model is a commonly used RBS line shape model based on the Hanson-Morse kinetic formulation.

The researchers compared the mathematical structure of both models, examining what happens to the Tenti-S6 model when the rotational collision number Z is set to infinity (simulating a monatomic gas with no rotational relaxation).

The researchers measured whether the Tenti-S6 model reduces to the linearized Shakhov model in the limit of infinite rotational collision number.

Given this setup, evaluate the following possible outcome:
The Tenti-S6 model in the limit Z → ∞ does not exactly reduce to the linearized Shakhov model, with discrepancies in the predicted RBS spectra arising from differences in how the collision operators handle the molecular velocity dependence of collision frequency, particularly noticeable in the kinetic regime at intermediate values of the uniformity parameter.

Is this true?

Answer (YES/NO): NO